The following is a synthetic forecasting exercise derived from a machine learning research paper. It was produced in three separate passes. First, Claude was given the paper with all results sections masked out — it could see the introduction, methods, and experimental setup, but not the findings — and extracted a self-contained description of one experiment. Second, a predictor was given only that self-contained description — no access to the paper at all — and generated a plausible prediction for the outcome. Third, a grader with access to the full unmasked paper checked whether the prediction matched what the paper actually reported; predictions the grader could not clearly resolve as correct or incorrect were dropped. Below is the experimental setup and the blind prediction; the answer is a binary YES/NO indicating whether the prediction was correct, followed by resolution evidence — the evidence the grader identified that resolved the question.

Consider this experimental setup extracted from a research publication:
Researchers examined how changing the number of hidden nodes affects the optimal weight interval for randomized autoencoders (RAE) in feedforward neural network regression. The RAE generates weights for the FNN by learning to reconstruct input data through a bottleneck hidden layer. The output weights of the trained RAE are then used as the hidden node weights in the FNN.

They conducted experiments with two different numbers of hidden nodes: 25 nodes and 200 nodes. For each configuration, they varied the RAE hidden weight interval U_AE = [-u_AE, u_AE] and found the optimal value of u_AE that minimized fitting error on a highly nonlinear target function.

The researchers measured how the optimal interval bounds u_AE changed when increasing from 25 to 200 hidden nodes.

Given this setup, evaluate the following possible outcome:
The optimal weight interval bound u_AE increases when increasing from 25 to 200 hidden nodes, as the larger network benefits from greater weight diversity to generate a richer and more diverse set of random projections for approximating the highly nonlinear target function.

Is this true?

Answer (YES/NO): NO